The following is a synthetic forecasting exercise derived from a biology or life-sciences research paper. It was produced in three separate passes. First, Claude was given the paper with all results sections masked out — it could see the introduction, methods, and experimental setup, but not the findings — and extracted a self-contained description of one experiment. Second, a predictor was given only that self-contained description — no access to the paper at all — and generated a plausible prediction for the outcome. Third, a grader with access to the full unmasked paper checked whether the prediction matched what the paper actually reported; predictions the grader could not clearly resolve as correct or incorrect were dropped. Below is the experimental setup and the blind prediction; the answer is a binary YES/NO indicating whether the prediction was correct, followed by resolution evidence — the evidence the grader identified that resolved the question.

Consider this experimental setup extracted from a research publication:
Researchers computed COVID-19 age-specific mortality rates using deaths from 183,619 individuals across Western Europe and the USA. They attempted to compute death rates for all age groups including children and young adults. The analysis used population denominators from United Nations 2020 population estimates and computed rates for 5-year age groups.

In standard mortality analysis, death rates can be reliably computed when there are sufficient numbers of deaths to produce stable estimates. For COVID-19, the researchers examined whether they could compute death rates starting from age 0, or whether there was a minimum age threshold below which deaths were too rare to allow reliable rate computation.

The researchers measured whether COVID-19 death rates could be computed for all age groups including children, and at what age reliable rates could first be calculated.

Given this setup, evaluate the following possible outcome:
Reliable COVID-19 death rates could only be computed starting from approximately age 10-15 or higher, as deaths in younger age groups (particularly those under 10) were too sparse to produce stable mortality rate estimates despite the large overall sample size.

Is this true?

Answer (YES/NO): YES